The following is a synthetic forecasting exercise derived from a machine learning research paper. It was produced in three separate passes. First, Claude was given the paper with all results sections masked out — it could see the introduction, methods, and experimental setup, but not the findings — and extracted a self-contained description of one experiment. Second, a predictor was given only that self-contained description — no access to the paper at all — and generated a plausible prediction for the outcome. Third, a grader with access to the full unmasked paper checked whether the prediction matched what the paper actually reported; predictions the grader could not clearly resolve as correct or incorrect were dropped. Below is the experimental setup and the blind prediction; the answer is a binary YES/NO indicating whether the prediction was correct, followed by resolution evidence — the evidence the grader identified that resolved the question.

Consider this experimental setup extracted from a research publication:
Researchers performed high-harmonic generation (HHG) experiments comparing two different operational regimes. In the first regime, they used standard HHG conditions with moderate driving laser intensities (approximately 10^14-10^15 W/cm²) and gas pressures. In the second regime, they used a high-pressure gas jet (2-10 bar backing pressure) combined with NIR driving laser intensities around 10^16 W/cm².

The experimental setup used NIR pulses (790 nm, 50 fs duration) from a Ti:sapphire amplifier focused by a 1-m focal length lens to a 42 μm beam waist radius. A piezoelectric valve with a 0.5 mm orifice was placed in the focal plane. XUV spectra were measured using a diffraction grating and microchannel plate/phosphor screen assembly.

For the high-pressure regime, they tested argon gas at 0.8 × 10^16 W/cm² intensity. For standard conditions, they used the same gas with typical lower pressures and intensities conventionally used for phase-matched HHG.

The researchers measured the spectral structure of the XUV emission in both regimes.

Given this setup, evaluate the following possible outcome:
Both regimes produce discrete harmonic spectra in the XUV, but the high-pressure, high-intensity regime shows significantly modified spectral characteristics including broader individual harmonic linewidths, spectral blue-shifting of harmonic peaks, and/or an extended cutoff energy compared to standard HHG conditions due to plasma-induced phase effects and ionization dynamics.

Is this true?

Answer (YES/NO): YES